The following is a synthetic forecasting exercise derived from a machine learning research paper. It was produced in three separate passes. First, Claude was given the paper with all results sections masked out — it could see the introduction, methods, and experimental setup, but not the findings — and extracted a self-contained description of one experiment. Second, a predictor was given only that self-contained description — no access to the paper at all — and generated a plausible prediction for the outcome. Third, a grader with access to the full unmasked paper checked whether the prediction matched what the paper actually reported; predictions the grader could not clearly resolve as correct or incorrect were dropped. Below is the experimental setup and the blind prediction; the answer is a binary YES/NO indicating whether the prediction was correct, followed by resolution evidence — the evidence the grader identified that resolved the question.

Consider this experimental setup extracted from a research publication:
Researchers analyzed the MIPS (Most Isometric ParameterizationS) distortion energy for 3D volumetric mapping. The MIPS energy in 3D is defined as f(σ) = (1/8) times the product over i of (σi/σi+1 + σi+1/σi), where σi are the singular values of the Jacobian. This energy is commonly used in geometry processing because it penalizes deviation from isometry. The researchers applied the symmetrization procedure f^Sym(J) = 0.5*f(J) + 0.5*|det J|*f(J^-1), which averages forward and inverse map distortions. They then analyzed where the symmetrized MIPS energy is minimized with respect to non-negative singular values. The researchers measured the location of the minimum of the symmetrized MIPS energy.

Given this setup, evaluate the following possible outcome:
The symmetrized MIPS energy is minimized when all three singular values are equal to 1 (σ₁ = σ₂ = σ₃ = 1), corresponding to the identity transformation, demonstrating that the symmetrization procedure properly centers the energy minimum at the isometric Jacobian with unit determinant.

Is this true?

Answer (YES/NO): NO